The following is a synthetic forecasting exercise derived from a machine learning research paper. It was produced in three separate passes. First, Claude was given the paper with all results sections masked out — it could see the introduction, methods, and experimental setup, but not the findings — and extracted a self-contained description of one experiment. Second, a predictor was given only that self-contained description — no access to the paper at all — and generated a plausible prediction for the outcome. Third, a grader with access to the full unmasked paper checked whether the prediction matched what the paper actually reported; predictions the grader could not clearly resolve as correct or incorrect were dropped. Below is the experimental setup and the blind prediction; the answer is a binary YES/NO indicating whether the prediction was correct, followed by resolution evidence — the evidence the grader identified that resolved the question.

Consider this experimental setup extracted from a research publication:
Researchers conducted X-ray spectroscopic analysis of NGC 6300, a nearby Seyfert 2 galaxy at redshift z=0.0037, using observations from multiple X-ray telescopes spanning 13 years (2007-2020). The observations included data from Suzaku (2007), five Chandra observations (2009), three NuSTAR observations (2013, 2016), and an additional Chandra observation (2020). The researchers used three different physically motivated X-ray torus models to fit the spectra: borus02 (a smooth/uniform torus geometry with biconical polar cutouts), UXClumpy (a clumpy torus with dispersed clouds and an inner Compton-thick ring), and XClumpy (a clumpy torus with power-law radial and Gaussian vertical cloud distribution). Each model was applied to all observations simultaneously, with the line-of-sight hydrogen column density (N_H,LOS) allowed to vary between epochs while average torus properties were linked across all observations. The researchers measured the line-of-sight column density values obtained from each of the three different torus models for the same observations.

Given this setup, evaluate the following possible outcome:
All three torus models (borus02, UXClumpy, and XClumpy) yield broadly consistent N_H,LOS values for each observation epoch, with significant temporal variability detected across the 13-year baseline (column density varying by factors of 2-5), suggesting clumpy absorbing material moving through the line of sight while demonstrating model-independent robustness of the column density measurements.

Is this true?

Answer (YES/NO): NO